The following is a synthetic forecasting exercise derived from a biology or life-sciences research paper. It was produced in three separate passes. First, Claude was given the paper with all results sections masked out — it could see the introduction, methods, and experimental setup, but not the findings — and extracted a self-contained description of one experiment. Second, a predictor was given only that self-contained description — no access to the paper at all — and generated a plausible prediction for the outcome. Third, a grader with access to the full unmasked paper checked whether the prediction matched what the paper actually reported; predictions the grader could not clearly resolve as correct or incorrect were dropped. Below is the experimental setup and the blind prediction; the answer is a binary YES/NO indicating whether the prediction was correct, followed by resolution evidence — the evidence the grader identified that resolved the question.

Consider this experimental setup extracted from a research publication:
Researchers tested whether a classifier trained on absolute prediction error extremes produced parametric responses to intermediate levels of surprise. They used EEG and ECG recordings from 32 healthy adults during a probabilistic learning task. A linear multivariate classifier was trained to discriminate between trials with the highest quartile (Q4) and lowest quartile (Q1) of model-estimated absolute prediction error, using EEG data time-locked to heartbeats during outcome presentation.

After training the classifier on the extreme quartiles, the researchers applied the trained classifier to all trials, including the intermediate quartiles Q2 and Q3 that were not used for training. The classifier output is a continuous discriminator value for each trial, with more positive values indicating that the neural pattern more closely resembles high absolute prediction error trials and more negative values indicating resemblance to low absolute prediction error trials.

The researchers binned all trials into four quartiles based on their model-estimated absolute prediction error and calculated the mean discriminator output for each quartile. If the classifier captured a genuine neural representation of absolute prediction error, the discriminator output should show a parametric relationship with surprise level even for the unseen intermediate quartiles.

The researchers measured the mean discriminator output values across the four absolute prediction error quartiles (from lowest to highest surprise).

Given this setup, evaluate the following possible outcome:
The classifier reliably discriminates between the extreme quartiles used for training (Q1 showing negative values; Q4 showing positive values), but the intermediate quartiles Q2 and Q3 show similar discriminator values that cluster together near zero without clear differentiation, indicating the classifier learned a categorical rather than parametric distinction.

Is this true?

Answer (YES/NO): NO